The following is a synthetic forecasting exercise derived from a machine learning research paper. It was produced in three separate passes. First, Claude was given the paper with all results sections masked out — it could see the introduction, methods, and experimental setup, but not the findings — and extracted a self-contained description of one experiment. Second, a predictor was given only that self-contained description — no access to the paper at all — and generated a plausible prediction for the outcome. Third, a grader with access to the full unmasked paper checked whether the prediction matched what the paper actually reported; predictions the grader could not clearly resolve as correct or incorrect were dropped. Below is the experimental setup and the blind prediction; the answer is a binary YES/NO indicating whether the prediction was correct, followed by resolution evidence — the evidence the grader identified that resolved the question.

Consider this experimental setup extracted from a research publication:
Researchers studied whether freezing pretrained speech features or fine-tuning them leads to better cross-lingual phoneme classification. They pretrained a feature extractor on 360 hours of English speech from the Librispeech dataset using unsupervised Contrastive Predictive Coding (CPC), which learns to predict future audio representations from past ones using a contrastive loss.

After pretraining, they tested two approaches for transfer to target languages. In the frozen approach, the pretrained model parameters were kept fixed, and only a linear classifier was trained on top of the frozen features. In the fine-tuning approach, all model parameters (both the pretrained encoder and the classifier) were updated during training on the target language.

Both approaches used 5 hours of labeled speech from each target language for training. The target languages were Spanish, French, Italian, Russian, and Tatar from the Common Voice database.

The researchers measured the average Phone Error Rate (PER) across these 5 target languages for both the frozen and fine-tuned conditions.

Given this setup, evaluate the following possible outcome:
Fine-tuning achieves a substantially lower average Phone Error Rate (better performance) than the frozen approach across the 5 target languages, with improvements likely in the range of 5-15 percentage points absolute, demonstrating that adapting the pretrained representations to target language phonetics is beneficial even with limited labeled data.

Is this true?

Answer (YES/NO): YES